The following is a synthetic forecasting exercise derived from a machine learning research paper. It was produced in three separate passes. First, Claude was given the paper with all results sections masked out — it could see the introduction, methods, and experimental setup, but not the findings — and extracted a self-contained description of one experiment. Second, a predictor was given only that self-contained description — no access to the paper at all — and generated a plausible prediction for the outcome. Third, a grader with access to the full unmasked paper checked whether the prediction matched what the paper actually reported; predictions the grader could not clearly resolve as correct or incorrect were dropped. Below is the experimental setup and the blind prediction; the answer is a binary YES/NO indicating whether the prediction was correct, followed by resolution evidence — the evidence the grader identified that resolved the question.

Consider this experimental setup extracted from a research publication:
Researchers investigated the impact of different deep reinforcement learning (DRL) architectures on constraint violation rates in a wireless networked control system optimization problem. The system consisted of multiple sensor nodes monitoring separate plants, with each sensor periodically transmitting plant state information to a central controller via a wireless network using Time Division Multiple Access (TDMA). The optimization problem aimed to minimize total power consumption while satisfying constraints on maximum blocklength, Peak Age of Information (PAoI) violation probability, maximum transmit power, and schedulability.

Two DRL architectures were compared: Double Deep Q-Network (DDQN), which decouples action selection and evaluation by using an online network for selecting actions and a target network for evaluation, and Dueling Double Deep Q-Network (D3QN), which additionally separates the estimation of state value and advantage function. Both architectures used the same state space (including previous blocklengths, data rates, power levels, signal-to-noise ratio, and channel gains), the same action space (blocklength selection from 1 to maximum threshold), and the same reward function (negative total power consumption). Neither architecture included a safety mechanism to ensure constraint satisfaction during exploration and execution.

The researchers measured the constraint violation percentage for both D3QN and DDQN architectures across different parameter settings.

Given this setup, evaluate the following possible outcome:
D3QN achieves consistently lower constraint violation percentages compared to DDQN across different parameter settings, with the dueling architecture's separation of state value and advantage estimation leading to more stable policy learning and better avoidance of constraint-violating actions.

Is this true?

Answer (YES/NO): NO